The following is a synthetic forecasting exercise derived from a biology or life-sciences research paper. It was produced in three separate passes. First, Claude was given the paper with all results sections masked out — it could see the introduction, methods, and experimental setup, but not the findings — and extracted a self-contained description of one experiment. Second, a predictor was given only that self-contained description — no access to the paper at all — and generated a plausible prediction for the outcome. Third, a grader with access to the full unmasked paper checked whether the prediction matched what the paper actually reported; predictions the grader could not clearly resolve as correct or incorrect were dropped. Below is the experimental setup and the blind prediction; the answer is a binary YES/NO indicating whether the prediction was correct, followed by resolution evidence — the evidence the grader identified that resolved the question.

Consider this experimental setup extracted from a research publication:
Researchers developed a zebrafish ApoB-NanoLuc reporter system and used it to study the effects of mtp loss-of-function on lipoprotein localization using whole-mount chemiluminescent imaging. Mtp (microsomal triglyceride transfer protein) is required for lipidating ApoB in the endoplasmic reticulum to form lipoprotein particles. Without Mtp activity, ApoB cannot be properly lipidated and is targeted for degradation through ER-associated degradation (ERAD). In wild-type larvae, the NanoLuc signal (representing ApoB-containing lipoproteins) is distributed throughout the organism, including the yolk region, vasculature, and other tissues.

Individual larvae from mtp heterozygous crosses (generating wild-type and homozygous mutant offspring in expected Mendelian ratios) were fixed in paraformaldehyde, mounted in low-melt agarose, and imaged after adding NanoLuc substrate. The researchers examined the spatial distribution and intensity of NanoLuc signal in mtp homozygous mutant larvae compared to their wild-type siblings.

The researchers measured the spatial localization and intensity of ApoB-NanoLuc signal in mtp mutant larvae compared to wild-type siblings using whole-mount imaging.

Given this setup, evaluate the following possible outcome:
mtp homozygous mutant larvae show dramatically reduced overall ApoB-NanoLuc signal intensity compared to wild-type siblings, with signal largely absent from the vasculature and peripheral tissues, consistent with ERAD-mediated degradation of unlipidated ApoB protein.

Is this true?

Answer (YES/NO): YES